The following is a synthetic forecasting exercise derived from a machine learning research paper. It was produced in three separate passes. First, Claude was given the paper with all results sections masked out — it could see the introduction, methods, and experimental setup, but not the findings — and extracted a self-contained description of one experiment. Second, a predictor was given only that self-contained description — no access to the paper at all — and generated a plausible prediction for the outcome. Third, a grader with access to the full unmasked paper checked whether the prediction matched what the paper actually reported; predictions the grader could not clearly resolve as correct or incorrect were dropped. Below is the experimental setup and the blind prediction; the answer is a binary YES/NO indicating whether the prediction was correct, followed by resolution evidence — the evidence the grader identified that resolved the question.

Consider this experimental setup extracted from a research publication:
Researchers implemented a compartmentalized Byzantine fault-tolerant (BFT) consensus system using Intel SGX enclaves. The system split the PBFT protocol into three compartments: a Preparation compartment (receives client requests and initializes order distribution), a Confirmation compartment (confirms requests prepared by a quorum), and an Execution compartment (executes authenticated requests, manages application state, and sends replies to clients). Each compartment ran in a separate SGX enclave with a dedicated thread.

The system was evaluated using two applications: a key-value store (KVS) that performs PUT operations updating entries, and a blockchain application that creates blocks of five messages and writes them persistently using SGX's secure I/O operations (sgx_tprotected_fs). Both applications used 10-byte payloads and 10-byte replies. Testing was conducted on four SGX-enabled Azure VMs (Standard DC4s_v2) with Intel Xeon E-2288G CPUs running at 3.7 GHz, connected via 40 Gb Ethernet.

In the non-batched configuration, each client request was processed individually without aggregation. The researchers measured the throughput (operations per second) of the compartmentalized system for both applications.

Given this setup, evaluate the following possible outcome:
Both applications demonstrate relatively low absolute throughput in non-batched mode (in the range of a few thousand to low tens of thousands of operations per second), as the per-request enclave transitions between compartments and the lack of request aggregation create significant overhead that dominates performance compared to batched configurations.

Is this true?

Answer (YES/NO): YES